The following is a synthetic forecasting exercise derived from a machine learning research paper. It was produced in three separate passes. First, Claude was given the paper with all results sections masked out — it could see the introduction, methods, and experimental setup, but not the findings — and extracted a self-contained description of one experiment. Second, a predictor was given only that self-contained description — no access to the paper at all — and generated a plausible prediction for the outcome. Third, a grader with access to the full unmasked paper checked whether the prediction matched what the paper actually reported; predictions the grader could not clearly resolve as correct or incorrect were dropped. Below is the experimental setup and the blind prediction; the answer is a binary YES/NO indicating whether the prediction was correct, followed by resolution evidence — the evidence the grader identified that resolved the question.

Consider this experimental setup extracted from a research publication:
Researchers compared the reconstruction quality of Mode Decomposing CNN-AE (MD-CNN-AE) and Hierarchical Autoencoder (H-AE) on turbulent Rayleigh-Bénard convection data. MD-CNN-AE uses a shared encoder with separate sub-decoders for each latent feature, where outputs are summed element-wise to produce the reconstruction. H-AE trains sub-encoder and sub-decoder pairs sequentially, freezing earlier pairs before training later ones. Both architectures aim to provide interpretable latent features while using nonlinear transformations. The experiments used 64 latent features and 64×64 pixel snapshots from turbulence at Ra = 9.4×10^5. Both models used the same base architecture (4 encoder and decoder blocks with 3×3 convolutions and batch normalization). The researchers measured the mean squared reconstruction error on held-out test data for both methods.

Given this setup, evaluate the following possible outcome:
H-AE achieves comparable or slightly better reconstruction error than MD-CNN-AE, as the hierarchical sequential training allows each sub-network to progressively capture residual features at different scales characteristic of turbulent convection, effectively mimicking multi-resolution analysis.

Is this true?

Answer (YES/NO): NO